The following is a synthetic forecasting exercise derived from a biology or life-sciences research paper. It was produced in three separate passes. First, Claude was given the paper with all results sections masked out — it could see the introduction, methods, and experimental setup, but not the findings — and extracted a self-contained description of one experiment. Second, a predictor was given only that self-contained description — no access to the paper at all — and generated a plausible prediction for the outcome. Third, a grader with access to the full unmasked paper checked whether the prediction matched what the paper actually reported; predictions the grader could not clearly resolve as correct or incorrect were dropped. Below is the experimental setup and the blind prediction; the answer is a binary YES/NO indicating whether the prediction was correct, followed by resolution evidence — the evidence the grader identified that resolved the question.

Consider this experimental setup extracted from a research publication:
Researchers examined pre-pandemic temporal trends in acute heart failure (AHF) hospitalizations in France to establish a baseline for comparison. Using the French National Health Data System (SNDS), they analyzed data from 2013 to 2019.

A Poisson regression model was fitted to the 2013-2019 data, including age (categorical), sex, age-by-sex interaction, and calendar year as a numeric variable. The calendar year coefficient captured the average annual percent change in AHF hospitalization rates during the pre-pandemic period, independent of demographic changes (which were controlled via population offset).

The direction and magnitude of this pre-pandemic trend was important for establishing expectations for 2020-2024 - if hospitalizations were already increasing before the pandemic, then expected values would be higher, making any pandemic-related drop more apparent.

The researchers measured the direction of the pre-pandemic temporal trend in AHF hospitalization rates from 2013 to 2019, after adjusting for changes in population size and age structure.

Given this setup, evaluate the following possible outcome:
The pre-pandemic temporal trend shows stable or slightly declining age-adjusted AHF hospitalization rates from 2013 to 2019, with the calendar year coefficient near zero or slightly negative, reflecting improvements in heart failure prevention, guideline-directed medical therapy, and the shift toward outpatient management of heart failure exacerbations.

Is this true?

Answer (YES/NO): NO